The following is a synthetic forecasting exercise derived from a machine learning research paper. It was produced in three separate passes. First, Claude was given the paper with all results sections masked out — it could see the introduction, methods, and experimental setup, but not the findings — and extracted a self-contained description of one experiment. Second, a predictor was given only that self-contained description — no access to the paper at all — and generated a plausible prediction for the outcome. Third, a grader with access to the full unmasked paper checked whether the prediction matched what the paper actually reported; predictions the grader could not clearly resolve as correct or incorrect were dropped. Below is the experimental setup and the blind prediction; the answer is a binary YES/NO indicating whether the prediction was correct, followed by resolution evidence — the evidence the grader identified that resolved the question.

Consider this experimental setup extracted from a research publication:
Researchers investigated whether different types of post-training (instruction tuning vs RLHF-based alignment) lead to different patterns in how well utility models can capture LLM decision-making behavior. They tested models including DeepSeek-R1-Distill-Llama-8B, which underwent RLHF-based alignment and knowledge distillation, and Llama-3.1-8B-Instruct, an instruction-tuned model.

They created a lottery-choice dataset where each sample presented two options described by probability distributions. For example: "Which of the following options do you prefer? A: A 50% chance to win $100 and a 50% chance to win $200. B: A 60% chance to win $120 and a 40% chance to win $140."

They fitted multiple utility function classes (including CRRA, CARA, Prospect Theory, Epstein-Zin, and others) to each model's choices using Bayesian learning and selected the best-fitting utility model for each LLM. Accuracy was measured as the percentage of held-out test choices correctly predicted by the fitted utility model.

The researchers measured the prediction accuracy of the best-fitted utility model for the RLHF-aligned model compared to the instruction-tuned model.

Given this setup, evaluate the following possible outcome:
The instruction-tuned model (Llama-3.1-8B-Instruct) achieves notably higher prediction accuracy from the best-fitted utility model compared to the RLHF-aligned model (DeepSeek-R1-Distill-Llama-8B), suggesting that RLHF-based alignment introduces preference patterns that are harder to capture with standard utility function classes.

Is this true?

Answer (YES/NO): YES